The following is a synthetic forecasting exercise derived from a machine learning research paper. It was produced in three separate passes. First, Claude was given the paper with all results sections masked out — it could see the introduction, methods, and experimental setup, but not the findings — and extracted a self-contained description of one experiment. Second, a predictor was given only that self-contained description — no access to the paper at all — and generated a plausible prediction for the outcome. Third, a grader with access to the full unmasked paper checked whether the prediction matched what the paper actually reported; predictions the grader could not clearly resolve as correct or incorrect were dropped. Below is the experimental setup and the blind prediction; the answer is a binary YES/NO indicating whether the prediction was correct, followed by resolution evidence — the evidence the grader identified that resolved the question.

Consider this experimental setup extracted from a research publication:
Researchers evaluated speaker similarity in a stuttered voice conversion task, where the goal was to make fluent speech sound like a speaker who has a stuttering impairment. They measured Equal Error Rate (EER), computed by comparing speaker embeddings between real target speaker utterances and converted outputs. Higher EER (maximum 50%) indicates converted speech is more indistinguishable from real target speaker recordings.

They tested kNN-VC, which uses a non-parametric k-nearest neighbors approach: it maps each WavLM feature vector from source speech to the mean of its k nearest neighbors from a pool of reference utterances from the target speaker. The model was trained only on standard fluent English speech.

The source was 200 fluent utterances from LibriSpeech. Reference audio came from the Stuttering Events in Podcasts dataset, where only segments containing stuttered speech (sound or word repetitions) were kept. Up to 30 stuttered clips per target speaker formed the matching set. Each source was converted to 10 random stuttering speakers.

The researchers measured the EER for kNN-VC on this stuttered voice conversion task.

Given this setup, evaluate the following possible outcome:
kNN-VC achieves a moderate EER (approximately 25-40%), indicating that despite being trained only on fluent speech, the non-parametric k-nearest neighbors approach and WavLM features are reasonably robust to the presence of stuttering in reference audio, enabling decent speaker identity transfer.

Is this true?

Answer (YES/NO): NO